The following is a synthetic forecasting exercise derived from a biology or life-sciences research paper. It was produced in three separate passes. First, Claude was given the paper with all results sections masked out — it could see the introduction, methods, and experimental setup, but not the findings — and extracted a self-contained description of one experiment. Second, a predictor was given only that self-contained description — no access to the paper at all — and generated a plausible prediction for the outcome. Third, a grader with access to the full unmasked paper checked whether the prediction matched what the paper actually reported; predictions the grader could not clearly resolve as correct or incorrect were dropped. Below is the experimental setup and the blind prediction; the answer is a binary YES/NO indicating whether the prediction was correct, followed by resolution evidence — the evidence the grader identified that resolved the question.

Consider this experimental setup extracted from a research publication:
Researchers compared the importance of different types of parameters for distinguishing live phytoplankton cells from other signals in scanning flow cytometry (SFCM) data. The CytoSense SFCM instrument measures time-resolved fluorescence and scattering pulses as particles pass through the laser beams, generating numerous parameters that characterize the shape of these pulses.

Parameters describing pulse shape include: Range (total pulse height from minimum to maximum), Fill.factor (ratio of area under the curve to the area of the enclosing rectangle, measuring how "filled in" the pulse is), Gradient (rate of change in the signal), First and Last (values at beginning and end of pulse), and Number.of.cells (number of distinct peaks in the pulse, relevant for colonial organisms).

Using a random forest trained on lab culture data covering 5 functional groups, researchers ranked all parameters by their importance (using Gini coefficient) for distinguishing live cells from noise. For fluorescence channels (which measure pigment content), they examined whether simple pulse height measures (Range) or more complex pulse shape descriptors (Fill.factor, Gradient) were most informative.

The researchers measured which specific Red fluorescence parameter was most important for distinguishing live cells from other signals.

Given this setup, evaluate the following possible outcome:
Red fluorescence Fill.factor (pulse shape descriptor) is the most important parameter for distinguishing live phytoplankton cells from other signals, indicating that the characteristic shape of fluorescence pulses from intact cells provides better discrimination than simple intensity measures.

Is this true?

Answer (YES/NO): NO